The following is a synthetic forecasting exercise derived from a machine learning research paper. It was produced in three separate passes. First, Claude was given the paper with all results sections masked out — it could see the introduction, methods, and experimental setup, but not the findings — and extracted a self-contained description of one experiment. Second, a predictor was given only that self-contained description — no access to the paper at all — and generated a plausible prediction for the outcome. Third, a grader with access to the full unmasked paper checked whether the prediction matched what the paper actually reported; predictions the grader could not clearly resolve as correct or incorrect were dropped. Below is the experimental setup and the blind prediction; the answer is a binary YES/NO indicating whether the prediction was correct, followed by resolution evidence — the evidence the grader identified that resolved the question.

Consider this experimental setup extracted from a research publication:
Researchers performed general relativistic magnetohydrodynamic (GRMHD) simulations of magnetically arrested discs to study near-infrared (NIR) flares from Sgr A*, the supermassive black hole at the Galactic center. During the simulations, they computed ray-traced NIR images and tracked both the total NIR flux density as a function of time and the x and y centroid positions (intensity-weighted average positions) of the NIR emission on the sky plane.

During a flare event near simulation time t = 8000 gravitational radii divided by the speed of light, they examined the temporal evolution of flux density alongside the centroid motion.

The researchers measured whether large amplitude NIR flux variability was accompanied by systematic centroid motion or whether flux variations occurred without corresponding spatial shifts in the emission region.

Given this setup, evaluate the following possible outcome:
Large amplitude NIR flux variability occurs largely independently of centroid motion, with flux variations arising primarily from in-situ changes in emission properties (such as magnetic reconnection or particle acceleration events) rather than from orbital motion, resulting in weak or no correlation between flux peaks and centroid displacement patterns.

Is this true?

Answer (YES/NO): NO